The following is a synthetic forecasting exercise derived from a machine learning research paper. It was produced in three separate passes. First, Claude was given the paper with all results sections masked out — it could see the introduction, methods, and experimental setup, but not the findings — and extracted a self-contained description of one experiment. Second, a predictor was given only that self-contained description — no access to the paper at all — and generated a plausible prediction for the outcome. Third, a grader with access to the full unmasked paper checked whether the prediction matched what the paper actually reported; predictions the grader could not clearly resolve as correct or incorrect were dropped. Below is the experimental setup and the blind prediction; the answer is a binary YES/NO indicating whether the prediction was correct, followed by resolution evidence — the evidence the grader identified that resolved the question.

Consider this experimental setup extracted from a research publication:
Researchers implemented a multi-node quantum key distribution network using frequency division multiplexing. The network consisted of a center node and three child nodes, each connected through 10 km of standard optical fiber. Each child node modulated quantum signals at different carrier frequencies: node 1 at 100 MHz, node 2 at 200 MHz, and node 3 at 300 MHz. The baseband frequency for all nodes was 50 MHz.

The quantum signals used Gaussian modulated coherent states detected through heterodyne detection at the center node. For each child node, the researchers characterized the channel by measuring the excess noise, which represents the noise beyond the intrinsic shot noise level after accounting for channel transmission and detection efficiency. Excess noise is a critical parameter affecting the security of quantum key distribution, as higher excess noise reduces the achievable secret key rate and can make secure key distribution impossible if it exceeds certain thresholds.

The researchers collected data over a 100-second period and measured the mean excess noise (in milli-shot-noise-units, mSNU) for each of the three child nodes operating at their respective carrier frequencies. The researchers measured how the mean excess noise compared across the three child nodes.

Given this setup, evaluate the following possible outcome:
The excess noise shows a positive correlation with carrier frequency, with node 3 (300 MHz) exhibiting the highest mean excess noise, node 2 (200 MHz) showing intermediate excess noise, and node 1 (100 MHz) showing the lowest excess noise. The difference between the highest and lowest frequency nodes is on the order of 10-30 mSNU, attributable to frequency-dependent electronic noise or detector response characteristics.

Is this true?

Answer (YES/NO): NO